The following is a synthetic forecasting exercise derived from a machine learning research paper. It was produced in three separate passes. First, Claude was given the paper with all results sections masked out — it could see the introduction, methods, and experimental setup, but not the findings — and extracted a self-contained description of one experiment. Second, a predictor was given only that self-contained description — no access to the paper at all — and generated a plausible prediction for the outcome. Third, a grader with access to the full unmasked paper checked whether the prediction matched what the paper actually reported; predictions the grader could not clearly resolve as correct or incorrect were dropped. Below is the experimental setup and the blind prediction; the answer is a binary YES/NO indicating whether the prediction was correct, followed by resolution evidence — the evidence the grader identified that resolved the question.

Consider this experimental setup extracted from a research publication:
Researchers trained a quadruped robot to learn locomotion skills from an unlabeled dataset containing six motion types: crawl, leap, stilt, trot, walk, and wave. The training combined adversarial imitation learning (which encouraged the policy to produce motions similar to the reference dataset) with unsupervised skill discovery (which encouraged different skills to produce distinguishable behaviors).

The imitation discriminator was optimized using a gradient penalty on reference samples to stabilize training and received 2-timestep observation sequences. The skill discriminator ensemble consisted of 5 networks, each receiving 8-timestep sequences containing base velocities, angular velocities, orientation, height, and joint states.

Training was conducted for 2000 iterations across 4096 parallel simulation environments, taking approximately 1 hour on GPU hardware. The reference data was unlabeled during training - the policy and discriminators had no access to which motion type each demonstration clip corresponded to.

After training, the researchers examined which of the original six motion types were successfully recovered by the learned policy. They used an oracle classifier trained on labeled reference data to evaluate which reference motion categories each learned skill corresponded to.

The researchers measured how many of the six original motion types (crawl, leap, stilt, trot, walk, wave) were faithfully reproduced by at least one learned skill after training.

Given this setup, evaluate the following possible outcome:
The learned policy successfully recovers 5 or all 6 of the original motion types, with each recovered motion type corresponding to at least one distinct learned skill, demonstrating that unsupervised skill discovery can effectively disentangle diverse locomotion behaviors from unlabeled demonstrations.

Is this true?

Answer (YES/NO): YES